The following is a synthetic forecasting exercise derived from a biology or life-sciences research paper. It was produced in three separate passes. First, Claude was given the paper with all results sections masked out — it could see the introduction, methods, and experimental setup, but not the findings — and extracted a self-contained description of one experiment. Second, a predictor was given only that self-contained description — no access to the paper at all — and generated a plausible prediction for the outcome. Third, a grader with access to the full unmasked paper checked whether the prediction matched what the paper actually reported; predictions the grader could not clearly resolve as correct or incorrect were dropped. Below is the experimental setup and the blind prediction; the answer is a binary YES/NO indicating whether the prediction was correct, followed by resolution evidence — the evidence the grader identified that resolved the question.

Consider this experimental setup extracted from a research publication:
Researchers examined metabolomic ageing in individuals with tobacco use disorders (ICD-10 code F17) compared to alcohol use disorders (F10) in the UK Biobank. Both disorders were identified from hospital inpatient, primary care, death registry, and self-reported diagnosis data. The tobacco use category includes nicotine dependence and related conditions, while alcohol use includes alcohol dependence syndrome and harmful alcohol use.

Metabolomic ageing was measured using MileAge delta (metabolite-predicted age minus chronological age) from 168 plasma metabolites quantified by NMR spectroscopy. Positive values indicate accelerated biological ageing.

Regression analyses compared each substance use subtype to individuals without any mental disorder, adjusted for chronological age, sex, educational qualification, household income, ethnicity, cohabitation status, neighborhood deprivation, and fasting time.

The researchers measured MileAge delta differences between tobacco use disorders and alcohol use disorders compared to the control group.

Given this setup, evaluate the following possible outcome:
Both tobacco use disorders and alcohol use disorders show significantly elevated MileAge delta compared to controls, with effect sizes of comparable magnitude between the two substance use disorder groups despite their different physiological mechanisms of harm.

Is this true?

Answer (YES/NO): NO